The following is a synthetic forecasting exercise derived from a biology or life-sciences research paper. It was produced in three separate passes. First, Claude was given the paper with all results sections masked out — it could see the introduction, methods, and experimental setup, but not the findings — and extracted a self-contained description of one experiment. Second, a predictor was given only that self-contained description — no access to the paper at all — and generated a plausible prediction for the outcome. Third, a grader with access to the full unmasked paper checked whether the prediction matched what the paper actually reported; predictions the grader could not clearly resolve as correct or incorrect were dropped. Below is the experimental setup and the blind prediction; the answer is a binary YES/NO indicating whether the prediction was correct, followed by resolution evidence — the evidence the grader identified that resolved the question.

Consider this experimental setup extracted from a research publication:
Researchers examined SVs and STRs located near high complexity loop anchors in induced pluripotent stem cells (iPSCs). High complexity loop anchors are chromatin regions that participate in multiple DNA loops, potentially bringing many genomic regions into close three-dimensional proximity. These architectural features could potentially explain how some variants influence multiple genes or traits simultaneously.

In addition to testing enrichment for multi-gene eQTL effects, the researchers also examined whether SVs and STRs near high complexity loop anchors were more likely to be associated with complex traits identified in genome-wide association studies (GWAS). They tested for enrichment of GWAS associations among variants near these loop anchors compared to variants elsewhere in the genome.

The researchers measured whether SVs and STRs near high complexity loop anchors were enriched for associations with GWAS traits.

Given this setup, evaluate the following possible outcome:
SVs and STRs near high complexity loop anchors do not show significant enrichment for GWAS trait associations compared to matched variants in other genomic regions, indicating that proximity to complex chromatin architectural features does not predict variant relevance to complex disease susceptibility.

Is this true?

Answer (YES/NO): NO